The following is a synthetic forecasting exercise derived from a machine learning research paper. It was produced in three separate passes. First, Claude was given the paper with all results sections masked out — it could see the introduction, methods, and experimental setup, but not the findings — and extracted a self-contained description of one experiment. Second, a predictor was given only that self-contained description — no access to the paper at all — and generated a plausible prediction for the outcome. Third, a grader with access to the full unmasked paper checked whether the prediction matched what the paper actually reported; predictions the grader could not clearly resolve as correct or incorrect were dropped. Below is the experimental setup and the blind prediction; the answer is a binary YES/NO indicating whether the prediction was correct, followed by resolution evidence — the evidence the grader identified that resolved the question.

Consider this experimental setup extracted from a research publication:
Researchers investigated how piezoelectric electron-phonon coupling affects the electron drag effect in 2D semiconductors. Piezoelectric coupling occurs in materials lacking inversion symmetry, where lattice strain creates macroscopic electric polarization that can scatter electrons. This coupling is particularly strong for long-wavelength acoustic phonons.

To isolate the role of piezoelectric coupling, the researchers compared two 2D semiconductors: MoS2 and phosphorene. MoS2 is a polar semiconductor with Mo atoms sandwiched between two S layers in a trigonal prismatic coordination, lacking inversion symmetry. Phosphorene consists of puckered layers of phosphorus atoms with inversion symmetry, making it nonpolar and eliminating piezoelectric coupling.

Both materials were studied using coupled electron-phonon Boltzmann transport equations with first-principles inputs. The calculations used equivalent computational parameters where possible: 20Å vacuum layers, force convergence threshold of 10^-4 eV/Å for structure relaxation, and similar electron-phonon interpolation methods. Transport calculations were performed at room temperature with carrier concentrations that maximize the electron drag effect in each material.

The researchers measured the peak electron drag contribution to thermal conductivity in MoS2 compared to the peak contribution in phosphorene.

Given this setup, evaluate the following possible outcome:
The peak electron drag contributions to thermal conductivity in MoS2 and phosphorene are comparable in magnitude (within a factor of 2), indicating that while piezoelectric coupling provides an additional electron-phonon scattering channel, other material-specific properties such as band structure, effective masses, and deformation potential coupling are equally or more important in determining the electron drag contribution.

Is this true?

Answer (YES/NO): NO